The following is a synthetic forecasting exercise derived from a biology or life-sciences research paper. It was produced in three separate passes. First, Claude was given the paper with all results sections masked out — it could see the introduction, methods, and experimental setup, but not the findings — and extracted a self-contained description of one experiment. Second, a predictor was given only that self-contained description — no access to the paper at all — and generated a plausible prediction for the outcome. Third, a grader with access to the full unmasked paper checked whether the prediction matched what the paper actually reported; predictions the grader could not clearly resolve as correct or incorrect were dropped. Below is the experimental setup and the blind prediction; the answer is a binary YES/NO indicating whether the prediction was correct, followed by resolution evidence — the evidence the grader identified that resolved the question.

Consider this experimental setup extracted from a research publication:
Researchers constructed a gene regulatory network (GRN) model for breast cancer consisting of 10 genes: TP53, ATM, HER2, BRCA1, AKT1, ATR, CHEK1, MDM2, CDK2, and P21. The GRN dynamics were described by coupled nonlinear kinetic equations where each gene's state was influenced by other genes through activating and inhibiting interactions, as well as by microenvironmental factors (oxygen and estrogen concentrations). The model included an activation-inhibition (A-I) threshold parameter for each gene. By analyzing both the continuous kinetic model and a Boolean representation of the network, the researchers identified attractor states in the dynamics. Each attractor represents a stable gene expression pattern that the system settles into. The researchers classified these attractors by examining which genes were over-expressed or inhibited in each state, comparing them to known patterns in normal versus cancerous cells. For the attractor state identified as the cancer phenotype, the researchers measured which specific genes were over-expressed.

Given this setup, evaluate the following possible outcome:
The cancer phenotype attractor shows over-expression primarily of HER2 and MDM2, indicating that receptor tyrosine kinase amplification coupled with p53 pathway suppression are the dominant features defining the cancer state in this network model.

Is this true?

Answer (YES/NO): NO